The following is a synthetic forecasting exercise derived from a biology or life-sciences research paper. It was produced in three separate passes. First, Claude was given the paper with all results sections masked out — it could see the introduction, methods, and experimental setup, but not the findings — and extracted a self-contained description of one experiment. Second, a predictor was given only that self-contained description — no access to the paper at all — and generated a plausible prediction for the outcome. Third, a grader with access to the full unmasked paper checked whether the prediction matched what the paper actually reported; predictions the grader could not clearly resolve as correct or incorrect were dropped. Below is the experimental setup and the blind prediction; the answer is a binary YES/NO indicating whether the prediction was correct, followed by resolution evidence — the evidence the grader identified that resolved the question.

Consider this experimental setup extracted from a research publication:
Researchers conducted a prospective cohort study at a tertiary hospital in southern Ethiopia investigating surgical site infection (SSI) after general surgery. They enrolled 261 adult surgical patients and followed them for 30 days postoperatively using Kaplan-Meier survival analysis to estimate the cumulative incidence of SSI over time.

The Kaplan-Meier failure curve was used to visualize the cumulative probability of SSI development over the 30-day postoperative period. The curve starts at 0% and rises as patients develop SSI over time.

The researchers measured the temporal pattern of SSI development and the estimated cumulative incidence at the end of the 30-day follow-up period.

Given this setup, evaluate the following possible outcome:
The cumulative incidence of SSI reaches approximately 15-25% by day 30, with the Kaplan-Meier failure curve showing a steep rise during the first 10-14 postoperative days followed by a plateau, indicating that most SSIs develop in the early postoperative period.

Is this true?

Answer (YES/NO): NO